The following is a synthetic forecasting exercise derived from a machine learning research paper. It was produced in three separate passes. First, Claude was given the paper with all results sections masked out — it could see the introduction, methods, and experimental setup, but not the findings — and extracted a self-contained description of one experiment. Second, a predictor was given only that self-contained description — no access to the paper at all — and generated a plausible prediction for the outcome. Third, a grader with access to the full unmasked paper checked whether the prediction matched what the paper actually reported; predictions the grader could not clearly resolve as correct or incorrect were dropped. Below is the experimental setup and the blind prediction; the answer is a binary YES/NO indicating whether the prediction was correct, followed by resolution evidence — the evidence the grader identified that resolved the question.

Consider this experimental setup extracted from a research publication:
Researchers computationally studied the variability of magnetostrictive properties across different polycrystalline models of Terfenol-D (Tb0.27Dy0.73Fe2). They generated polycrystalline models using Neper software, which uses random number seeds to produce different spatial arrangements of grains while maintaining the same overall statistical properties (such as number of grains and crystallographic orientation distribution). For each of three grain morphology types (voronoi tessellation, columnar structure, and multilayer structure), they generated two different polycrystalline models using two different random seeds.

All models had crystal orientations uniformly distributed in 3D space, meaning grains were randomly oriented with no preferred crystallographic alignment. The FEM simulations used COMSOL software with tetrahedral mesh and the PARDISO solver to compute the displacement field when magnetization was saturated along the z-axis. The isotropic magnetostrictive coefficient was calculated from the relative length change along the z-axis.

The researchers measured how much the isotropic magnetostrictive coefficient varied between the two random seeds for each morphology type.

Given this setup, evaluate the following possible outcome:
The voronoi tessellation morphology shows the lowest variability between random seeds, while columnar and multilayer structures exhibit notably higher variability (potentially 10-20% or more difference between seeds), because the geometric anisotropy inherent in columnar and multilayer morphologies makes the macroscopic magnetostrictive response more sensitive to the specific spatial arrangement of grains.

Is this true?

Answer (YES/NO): NO